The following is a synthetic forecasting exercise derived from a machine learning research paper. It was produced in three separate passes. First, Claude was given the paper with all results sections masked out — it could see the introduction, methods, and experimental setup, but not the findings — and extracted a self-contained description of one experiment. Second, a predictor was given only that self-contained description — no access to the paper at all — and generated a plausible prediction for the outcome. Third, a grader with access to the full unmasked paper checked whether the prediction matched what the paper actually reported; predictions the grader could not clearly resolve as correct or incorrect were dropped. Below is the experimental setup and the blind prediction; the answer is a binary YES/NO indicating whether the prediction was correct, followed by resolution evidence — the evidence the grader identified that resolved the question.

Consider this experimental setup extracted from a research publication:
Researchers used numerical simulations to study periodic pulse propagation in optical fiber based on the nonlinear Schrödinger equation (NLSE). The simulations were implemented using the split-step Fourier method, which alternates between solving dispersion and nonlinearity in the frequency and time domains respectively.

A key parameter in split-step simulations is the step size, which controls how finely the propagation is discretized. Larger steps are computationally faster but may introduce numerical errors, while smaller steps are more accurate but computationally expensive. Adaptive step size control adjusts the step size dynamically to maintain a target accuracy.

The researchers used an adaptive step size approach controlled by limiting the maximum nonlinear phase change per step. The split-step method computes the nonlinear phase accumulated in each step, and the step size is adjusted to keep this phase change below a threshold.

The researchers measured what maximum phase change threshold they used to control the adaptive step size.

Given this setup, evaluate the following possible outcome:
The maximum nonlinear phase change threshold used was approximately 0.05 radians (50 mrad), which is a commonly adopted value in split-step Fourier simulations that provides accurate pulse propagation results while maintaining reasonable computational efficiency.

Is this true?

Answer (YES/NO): NO